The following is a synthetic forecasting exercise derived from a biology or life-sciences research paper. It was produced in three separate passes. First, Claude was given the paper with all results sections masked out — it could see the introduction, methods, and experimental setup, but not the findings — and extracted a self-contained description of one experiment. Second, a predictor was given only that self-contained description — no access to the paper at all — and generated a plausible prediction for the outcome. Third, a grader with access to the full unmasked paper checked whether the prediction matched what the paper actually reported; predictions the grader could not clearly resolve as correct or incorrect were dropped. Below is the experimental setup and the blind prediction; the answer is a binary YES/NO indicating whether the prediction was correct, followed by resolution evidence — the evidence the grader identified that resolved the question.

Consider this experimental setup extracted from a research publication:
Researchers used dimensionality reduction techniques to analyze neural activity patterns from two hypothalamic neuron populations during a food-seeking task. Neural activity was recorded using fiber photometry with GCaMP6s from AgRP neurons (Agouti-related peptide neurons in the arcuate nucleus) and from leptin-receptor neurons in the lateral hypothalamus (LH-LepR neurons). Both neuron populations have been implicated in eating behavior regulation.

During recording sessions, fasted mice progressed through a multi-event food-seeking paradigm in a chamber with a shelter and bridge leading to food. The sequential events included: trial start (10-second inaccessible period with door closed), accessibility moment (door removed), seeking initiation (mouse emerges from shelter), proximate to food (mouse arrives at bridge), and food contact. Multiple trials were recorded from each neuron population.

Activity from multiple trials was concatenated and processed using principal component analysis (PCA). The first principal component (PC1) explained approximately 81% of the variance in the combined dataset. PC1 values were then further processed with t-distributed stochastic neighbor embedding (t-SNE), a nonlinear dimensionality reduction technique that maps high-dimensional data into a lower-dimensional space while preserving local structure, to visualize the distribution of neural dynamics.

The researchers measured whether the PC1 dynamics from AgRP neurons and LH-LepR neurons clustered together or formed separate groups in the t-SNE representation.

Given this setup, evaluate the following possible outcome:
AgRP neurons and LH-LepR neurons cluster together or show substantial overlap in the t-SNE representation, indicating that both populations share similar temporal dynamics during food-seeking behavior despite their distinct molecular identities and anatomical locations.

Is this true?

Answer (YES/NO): NO